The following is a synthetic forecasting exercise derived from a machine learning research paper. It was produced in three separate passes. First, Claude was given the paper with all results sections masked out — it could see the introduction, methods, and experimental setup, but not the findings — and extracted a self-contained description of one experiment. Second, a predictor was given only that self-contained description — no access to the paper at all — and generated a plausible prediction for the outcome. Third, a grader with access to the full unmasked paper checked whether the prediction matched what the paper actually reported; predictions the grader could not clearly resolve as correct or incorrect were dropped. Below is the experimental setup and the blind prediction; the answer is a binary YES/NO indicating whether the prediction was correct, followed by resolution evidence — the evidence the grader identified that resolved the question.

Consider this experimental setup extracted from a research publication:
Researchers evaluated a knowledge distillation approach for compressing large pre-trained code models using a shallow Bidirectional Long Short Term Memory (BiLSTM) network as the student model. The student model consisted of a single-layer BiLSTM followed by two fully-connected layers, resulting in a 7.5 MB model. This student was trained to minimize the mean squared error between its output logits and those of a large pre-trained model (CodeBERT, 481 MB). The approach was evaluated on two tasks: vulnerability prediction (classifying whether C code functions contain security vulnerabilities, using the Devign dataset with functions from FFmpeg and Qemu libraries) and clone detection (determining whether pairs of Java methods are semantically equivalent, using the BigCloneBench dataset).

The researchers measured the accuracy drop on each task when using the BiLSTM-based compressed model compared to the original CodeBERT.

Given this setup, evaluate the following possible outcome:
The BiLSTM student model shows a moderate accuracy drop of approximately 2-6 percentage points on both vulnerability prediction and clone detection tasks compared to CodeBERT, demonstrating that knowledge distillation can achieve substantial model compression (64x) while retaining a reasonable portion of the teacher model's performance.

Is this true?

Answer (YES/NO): NO